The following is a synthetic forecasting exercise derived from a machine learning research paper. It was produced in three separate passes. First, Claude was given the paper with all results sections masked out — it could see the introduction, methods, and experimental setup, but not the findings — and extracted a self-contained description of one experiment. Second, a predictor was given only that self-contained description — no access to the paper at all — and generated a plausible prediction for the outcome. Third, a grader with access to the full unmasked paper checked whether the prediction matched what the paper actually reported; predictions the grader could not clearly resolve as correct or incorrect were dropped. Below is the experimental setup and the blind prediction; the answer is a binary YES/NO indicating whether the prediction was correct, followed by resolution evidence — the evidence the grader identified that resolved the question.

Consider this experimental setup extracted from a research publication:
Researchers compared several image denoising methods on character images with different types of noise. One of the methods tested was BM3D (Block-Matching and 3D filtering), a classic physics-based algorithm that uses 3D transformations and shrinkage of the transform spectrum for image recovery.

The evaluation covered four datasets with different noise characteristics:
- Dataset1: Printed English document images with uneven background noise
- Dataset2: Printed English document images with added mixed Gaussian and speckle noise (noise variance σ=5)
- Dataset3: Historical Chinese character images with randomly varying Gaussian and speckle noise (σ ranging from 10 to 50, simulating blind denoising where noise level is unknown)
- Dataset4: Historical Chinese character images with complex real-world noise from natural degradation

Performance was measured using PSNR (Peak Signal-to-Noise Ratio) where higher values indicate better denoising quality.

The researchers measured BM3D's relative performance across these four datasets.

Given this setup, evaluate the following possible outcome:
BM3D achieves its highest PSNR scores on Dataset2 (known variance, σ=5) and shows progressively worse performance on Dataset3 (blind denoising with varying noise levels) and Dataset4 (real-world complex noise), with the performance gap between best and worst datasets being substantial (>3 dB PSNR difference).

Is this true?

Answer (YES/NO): NO